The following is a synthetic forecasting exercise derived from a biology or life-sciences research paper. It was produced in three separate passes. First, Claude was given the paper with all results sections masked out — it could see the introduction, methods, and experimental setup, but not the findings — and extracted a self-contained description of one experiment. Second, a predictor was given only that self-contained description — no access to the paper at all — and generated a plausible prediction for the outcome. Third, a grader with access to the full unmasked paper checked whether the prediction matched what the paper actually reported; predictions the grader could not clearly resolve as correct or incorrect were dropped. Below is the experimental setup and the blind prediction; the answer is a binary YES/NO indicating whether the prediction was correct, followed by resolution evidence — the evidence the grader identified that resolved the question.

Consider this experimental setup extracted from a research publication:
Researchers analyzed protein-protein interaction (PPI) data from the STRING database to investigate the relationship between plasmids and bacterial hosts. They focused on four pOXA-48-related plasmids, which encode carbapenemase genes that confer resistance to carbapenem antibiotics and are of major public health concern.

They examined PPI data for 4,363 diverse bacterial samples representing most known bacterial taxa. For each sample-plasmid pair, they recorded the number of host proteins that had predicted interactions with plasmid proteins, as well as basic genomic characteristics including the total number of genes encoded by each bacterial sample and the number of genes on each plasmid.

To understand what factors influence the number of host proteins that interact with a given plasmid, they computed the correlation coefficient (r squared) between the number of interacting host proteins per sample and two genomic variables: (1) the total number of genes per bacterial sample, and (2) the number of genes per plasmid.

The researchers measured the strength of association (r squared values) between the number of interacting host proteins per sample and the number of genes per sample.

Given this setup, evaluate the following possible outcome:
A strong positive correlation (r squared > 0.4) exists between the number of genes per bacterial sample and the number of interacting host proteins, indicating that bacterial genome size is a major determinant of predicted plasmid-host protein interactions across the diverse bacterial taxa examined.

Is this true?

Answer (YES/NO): NO